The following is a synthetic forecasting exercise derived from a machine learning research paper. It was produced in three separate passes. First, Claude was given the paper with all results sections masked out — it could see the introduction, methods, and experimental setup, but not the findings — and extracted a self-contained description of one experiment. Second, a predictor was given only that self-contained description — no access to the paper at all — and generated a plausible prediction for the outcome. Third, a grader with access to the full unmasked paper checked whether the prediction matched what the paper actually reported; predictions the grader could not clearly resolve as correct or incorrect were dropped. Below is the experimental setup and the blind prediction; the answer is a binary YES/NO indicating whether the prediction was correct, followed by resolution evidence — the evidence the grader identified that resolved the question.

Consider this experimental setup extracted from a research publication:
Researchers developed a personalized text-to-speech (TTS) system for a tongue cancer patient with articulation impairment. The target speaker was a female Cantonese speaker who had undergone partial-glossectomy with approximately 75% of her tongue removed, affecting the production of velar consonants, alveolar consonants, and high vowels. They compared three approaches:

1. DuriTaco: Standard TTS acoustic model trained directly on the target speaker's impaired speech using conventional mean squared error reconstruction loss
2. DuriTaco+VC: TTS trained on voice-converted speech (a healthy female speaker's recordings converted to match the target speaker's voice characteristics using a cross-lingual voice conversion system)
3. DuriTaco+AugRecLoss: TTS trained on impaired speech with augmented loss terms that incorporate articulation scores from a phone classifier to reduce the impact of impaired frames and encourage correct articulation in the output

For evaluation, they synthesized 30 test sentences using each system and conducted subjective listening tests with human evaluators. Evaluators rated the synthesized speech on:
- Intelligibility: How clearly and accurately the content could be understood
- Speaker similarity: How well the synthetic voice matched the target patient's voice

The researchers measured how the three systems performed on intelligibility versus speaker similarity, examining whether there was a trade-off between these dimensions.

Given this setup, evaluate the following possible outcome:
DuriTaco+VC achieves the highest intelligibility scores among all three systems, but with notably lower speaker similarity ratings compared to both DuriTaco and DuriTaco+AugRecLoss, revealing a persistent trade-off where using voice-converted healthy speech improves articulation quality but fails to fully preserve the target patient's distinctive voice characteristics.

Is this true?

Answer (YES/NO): NO